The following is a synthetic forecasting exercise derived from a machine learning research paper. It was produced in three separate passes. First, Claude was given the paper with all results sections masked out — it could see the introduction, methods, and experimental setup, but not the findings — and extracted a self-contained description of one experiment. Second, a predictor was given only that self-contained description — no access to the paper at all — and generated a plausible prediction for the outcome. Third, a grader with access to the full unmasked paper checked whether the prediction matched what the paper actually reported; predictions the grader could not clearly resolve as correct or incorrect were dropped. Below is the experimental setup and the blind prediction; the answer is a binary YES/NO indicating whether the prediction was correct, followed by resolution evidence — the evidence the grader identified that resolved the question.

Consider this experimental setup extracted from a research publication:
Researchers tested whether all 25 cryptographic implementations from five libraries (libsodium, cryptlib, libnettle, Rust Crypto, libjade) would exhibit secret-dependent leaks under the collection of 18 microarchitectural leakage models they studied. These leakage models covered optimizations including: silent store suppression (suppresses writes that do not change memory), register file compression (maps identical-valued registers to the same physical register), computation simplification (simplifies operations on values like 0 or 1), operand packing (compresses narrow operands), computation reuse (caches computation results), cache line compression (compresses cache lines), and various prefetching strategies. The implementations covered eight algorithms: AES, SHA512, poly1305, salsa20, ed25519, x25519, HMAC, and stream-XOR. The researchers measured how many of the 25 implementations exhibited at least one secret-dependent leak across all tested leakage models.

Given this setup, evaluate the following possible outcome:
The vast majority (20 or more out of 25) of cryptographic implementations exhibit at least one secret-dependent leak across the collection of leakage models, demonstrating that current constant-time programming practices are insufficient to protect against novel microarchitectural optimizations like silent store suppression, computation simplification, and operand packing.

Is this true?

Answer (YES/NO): YES